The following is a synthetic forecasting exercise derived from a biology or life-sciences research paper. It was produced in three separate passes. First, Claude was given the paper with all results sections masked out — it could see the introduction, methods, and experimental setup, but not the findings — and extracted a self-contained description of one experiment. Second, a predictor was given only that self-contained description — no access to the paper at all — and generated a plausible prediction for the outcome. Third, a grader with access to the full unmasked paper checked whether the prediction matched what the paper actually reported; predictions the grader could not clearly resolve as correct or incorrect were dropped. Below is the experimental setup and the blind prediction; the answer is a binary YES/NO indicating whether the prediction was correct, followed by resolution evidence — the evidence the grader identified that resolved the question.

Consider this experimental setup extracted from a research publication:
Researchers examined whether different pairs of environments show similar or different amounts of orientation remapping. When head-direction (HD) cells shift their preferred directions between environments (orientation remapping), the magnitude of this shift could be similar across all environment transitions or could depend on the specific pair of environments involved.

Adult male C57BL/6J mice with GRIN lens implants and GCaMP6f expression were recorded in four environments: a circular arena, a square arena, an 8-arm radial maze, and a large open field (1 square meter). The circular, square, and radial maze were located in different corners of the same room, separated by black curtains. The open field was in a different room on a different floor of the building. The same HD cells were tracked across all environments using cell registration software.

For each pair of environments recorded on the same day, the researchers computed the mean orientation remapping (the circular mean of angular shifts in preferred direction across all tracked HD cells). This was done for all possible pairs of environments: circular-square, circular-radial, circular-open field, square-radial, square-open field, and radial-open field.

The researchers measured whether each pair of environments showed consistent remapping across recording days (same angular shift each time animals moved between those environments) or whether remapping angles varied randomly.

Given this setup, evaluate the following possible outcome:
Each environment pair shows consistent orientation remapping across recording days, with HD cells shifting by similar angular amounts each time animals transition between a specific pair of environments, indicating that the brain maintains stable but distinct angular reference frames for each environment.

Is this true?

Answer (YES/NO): YES